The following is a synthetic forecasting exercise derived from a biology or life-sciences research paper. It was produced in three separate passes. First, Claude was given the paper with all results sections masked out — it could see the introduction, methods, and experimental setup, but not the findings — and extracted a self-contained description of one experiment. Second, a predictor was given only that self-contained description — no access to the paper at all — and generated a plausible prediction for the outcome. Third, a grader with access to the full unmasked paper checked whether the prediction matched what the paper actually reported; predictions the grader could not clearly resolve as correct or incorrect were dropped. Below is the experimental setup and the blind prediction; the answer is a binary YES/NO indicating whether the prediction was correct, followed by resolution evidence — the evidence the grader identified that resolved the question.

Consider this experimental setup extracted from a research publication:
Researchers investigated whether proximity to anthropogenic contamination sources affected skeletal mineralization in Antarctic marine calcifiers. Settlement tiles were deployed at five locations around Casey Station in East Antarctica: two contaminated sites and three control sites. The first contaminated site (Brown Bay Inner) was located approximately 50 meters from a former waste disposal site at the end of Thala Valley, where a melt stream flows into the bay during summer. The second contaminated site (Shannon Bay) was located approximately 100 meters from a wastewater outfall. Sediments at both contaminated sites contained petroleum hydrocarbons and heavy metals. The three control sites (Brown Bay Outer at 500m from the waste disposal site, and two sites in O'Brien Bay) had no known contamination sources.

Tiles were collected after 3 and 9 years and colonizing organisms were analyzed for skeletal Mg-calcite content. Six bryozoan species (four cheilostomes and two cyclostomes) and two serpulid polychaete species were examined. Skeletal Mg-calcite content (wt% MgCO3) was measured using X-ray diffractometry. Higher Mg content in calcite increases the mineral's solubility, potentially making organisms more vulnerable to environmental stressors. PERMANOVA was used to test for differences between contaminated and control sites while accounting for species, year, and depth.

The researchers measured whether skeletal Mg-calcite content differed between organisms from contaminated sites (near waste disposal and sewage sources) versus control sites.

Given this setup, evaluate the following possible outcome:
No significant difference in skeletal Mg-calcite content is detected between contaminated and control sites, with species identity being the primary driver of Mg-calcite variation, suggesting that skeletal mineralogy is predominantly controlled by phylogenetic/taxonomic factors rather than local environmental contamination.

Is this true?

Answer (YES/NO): YES